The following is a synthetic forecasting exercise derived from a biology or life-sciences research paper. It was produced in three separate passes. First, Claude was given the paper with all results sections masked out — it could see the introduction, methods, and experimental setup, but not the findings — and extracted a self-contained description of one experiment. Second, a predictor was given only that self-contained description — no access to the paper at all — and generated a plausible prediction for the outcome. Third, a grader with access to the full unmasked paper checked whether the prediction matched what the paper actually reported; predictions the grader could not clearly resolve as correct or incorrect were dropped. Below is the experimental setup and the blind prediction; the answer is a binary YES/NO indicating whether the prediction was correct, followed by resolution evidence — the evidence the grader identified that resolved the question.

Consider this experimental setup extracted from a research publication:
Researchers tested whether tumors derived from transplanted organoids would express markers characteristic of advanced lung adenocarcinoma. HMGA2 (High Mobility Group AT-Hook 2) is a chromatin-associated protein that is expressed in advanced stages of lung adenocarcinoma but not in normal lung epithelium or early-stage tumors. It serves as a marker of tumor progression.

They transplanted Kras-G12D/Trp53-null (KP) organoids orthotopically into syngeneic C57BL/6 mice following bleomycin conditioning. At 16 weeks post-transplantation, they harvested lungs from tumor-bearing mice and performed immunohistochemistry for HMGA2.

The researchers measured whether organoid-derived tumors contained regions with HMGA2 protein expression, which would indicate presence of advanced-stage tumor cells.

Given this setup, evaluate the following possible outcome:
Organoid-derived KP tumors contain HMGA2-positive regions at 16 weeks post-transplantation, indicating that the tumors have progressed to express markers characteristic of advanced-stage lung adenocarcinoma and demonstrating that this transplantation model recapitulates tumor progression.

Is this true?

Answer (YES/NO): YES